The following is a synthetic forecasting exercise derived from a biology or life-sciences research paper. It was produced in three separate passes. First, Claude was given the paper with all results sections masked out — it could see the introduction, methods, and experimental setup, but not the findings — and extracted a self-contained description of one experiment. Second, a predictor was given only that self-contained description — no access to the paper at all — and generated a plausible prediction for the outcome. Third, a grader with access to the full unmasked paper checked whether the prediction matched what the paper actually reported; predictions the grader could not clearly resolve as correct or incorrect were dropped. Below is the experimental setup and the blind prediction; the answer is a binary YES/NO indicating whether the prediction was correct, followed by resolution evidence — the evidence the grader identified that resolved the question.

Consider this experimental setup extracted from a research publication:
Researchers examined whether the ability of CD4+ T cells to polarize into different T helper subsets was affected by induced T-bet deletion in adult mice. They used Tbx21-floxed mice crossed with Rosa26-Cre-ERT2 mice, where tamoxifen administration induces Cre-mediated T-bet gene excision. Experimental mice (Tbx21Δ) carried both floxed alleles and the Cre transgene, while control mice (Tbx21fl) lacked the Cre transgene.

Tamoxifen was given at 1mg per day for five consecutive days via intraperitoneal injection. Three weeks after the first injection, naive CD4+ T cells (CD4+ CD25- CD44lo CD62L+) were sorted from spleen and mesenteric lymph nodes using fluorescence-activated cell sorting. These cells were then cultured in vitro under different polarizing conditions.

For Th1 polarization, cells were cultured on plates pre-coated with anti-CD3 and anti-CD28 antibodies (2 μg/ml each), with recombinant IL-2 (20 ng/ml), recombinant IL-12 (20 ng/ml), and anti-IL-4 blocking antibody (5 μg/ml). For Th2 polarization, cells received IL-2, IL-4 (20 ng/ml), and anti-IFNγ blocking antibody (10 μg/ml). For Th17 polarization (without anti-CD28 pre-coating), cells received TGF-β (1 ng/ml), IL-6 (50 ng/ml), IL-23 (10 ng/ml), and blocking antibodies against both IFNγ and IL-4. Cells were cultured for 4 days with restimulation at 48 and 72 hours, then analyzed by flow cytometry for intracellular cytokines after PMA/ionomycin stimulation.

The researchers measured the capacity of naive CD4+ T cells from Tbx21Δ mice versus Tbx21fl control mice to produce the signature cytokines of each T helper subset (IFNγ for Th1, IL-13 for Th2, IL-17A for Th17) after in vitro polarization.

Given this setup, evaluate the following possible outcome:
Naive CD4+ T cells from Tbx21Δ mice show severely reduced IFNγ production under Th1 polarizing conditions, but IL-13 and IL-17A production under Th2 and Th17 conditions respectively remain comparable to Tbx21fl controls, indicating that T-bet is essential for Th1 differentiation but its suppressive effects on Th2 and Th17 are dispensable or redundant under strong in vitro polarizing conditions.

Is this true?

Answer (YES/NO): NO